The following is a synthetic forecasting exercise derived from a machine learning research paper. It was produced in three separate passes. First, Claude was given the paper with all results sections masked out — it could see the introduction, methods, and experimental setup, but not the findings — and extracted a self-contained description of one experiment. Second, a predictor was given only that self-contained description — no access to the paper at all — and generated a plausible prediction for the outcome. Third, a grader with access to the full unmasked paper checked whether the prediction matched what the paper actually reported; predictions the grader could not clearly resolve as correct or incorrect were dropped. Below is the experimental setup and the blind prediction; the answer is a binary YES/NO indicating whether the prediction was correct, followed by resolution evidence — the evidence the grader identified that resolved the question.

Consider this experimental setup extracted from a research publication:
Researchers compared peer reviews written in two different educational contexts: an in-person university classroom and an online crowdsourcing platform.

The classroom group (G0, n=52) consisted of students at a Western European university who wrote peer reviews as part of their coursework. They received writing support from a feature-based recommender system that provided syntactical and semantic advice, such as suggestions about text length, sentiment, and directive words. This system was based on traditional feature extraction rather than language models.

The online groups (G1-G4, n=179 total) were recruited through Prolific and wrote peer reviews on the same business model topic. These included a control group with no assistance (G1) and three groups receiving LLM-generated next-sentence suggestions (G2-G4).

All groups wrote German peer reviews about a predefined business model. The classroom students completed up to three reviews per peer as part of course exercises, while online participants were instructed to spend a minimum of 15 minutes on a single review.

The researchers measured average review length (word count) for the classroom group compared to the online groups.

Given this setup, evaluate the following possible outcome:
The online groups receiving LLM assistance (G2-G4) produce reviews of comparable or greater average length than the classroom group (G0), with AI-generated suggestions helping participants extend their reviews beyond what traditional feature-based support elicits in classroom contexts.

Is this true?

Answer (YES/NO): NO